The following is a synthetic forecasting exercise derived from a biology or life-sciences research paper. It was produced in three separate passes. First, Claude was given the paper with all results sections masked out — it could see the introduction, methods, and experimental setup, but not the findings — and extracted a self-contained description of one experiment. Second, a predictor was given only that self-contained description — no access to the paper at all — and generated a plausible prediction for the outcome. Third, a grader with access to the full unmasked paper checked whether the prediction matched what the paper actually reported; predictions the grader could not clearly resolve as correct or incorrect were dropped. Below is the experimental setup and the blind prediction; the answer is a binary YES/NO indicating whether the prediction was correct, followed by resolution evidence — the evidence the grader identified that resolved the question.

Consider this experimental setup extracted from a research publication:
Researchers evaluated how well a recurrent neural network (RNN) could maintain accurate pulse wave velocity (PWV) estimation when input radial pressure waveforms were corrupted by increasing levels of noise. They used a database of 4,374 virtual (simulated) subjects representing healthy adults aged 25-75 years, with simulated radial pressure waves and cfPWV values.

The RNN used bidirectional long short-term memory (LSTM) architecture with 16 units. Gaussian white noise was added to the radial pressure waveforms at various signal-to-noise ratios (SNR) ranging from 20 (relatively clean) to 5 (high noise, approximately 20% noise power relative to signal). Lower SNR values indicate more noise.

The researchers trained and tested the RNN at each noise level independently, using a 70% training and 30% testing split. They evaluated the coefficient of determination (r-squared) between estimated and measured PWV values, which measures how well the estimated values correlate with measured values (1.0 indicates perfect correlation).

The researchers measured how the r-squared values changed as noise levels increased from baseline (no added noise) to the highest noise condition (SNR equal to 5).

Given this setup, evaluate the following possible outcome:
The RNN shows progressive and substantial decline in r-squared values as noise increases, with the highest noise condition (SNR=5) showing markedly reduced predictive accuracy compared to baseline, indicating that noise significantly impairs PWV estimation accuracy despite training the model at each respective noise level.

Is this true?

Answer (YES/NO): NO